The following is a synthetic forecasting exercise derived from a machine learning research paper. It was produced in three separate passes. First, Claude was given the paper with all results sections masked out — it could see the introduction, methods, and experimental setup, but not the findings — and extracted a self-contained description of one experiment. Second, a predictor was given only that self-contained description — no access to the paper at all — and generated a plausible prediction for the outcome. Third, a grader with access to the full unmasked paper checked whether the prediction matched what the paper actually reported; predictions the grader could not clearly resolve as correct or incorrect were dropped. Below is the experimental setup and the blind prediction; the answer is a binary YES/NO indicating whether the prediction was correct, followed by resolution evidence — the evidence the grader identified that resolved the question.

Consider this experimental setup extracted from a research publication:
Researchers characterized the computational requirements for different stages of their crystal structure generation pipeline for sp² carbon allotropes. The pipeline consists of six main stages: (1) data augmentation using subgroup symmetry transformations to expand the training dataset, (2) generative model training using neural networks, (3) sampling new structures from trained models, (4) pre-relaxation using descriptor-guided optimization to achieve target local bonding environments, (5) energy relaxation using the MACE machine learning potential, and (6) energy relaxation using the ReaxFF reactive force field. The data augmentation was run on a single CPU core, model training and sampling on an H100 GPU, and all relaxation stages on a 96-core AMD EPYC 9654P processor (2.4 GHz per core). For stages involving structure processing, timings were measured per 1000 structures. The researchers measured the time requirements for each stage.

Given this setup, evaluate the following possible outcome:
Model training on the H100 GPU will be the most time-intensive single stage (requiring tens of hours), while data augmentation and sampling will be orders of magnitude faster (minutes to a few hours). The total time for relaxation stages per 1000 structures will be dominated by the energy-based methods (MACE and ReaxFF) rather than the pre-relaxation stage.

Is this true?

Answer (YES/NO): NO